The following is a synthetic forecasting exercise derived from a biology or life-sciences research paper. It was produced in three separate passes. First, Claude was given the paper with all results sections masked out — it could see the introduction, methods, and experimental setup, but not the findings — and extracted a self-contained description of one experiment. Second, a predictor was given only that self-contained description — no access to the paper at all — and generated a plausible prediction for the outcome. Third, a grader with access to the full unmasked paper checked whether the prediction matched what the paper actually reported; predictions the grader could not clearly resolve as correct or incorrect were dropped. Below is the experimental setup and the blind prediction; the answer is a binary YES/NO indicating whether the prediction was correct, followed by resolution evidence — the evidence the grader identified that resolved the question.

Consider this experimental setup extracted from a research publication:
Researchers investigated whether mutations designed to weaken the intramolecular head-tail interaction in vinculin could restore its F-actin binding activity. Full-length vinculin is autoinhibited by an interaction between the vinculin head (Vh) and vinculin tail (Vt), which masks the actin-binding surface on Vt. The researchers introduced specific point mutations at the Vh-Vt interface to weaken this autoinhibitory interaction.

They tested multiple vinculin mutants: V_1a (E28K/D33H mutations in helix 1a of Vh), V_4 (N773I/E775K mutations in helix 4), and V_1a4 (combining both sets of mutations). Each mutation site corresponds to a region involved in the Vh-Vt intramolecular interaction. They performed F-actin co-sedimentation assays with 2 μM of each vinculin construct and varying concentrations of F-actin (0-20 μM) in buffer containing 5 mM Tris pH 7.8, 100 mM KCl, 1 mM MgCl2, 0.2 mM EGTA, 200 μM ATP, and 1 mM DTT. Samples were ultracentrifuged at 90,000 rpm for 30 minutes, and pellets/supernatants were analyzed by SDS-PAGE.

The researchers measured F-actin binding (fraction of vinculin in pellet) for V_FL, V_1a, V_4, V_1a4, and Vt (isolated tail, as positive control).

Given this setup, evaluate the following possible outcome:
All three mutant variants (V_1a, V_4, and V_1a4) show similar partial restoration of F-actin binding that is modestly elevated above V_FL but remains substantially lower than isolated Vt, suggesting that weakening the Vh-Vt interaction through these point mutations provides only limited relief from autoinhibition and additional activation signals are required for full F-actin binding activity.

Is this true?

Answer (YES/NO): NO